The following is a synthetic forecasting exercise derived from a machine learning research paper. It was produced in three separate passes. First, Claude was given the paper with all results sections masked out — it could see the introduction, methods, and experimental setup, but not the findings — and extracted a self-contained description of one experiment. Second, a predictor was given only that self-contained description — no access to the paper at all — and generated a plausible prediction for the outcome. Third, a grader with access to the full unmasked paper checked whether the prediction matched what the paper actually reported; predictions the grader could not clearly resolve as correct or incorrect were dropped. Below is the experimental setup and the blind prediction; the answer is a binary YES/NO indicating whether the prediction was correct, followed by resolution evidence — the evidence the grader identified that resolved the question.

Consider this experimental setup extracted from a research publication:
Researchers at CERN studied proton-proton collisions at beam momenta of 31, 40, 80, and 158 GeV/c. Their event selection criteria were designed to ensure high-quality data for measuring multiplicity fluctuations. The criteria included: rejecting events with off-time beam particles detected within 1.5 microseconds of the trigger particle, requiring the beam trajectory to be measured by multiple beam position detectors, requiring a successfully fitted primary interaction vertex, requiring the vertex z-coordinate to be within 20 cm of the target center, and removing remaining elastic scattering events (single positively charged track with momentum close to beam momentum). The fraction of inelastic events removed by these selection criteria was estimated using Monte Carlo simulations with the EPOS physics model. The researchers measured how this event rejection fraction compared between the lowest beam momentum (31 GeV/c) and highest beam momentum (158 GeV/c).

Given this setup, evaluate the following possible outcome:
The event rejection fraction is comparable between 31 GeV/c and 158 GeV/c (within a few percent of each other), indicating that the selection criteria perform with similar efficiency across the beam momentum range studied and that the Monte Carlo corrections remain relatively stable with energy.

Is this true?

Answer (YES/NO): NO